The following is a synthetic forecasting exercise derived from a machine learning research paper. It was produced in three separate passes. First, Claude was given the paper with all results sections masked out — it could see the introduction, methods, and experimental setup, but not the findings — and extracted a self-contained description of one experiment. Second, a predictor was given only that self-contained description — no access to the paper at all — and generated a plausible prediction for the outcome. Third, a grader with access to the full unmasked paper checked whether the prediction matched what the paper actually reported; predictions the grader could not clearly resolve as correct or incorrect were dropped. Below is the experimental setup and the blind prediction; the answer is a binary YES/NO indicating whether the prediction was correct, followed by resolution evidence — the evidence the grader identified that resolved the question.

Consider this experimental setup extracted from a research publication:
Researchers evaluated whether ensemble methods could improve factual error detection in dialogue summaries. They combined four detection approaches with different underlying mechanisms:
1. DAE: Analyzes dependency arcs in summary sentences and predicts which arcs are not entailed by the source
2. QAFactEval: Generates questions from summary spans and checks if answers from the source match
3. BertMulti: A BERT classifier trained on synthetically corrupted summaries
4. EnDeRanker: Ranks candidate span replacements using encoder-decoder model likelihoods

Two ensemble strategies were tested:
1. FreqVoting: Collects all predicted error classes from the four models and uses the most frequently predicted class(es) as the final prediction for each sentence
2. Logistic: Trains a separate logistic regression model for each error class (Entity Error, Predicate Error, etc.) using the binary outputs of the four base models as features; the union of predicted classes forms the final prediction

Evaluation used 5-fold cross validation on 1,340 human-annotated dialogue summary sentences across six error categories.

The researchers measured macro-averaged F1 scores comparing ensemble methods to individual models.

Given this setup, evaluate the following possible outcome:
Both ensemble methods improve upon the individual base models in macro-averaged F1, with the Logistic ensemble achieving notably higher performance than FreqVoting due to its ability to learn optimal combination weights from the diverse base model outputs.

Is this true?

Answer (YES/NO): NO